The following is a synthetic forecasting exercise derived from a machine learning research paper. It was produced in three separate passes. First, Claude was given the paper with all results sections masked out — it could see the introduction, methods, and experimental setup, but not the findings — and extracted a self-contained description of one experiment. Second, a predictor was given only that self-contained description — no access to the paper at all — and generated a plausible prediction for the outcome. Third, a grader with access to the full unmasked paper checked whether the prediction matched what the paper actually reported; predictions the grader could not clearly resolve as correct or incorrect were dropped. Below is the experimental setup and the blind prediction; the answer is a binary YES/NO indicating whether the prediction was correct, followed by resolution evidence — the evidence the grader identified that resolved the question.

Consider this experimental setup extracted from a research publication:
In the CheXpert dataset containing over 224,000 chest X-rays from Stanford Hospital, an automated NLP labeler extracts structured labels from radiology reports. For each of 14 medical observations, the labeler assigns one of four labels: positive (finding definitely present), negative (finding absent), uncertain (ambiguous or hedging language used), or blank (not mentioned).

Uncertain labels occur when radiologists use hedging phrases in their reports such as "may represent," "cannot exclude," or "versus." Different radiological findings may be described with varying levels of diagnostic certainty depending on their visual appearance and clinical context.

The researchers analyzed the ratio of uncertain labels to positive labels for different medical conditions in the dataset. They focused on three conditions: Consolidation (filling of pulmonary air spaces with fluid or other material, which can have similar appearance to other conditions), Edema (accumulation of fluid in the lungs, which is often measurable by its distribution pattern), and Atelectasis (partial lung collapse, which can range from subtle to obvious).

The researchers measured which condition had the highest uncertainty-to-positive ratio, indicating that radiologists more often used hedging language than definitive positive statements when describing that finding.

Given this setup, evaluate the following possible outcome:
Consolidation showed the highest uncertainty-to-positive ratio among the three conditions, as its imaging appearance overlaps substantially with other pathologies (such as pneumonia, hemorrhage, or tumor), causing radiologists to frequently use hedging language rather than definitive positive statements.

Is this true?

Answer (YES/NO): YES